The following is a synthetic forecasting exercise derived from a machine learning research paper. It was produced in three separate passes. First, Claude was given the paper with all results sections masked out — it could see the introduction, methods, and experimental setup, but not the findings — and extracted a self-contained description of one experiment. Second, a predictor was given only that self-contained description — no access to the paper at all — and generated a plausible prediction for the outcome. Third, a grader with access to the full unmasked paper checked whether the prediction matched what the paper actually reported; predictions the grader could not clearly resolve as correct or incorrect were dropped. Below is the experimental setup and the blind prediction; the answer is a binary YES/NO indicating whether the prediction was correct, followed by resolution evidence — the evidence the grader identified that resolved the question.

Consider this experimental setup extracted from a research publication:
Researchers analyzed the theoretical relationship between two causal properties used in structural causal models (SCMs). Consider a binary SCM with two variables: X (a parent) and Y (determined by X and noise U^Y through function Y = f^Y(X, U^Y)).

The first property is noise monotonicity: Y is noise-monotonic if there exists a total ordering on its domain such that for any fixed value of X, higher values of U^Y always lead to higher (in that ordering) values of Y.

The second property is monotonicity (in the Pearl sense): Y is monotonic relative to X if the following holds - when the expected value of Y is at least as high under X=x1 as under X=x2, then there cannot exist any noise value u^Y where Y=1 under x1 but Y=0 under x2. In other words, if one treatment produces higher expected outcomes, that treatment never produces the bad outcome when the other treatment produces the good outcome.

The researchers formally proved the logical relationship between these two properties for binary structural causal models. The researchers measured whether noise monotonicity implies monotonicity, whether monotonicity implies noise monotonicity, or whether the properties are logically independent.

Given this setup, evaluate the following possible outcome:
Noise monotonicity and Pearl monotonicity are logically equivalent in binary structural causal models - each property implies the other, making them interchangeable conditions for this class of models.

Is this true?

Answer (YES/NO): NO